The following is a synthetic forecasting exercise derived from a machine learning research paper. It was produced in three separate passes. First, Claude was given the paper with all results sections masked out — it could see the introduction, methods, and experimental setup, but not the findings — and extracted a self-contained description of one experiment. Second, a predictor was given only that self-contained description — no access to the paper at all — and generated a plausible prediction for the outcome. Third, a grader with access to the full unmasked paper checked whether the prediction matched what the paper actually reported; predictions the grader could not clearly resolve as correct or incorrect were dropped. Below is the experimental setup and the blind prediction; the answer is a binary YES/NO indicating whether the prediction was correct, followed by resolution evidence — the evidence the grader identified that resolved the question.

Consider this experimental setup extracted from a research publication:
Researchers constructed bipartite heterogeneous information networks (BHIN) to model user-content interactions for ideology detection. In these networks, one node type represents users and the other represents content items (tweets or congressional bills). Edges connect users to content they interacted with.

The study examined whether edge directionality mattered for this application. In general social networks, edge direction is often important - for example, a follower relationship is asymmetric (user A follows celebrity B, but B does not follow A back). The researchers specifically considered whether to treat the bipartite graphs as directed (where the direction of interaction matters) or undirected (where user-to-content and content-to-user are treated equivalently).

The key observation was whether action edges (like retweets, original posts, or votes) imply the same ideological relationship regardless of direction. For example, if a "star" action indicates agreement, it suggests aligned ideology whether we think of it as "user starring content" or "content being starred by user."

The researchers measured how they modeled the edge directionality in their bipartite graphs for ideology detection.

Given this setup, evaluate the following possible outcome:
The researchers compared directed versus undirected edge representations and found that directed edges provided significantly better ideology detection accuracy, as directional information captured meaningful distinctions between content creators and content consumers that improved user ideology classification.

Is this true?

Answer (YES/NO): NO